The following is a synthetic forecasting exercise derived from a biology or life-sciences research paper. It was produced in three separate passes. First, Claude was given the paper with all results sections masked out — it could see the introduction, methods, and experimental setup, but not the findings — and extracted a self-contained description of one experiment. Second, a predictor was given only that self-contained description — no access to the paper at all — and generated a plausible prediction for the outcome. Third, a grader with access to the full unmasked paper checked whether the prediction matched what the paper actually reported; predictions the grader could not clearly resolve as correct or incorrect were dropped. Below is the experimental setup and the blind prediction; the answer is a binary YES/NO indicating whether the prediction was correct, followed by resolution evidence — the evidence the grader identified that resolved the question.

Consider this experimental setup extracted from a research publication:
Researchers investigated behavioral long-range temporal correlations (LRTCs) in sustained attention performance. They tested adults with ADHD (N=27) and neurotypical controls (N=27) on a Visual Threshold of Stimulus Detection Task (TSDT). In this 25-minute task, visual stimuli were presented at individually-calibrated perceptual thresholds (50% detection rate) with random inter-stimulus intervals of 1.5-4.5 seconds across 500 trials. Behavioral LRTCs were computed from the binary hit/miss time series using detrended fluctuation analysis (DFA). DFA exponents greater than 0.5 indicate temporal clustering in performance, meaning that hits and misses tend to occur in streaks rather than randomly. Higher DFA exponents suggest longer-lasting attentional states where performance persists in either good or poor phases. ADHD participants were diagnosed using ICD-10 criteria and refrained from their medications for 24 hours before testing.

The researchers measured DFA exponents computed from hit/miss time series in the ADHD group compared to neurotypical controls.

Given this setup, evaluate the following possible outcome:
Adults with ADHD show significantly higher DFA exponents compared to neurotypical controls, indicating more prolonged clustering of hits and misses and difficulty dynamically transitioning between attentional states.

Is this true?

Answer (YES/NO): NO